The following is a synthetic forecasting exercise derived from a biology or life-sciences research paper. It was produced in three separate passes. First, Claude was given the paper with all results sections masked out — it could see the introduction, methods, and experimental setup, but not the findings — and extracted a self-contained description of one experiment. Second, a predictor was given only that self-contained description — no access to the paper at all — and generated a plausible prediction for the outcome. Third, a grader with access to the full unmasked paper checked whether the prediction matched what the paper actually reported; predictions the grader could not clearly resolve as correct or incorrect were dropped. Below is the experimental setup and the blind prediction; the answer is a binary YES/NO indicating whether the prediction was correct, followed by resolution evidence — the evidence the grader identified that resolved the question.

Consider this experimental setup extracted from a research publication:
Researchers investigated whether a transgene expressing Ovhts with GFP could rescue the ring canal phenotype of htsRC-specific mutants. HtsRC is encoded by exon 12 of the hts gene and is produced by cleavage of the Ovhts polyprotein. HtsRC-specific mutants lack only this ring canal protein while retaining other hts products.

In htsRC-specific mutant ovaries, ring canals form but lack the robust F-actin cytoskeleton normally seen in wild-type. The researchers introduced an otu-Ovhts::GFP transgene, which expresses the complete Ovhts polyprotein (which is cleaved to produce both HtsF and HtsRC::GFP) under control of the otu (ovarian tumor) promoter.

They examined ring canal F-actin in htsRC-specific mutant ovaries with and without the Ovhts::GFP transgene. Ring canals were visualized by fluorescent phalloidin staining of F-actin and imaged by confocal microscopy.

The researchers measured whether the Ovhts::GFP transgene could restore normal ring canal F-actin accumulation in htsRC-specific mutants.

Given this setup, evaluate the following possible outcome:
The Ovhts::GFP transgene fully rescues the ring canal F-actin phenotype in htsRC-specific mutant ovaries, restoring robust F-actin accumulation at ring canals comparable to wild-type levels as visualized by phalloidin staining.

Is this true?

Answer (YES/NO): YES